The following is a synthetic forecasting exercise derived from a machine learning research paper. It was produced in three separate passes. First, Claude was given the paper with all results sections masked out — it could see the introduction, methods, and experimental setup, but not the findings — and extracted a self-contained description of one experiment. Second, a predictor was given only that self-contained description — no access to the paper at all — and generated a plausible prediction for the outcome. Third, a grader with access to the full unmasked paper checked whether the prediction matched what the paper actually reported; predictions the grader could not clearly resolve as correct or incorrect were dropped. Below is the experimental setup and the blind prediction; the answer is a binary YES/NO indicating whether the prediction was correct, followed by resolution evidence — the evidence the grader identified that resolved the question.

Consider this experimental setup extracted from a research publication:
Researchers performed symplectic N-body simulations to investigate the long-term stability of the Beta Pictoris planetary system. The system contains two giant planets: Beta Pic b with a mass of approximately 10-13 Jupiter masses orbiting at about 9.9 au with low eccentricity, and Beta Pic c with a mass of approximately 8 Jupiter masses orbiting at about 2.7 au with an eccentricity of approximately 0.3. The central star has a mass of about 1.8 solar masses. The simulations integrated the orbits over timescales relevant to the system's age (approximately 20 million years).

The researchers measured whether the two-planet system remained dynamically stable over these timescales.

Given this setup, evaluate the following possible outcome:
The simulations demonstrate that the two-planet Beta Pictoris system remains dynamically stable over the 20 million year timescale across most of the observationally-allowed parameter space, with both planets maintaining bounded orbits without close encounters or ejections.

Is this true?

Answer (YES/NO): YES